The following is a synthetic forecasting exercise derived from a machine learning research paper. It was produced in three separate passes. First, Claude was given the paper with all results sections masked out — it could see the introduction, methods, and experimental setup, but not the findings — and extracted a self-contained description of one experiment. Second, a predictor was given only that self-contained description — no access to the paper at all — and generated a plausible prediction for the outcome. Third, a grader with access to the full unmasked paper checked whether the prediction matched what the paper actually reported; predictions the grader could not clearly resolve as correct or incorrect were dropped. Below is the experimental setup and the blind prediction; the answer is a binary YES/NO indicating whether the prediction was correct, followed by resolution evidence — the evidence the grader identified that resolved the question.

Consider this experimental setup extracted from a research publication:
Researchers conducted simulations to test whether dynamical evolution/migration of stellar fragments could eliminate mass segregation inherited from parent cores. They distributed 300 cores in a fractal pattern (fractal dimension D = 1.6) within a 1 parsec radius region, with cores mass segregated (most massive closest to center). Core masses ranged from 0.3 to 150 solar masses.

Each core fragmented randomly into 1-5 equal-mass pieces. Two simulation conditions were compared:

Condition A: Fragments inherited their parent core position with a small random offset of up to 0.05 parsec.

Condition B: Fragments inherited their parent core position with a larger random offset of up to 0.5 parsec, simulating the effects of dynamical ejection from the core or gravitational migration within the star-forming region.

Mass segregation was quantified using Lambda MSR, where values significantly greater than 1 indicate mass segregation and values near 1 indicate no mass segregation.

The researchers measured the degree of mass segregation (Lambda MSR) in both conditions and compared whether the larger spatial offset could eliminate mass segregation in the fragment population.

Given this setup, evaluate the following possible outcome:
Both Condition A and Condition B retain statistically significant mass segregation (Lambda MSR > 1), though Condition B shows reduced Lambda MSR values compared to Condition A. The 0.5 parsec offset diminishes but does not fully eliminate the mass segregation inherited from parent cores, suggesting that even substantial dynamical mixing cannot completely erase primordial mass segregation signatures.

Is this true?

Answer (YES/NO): NO